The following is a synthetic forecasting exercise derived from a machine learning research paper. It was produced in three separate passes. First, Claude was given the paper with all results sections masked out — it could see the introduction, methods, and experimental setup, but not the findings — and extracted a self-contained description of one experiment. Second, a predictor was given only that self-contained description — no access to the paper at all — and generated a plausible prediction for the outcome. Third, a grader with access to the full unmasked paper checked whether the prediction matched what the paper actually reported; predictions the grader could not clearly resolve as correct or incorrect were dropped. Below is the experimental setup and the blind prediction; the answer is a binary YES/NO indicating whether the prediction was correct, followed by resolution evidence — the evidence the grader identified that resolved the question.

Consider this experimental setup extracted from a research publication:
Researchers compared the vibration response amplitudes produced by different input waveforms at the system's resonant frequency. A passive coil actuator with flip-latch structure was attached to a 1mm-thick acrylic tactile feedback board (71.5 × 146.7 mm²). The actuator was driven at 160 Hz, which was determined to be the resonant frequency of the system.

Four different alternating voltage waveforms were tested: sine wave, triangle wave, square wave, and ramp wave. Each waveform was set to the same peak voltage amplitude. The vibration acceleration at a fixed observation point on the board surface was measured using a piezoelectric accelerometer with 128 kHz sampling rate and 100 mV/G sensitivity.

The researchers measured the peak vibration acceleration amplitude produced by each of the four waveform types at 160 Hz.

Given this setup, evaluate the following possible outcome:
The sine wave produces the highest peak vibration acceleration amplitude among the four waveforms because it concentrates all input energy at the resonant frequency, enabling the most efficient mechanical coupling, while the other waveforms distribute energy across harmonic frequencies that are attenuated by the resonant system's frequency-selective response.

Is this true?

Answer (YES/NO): YES